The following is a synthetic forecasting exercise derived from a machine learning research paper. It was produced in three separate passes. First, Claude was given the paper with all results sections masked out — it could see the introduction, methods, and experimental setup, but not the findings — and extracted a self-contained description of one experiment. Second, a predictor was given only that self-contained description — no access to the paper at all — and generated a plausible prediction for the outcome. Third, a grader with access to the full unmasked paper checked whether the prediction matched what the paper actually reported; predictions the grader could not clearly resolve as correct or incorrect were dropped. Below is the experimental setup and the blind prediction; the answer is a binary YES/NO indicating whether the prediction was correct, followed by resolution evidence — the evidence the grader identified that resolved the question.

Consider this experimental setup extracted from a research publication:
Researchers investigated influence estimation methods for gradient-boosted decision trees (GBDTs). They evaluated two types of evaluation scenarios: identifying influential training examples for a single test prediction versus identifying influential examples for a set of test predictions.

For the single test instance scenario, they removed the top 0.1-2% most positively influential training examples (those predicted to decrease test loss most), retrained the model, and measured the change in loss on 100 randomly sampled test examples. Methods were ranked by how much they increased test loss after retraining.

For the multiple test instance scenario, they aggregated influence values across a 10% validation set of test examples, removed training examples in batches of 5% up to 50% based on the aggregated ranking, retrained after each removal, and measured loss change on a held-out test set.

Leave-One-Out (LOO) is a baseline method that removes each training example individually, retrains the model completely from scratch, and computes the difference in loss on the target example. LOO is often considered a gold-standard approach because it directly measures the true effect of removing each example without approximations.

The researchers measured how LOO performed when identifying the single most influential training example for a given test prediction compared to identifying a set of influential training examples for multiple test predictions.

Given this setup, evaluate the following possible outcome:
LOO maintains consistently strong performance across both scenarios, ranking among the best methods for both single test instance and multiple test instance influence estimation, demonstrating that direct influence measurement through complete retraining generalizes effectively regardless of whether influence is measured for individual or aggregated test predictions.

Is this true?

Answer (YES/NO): NO